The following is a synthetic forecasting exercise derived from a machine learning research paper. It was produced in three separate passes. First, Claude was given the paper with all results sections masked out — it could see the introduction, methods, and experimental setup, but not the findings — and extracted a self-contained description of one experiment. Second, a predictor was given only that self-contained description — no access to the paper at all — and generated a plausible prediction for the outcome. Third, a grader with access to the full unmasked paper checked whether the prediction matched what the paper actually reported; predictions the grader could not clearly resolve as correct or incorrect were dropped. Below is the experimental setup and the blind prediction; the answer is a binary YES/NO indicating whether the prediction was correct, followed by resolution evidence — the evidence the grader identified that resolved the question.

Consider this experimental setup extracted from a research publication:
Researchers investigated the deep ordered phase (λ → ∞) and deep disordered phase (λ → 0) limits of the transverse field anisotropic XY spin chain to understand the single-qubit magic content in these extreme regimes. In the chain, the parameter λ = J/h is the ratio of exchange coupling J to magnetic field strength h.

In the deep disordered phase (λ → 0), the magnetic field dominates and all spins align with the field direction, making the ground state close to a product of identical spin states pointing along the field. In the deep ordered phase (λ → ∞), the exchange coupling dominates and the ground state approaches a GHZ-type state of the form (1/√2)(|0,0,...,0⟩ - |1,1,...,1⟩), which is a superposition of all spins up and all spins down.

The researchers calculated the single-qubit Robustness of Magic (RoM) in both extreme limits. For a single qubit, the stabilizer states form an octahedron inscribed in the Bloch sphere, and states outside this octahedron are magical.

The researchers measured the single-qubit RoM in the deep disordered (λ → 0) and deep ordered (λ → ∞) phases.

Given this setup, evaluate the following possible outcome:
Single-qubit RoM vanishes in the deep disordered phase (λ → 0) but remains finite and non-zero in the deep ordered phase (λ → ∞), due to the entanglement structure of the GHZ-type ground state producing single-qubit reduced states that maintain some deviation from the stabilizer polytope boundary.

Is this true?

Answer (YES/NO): NO